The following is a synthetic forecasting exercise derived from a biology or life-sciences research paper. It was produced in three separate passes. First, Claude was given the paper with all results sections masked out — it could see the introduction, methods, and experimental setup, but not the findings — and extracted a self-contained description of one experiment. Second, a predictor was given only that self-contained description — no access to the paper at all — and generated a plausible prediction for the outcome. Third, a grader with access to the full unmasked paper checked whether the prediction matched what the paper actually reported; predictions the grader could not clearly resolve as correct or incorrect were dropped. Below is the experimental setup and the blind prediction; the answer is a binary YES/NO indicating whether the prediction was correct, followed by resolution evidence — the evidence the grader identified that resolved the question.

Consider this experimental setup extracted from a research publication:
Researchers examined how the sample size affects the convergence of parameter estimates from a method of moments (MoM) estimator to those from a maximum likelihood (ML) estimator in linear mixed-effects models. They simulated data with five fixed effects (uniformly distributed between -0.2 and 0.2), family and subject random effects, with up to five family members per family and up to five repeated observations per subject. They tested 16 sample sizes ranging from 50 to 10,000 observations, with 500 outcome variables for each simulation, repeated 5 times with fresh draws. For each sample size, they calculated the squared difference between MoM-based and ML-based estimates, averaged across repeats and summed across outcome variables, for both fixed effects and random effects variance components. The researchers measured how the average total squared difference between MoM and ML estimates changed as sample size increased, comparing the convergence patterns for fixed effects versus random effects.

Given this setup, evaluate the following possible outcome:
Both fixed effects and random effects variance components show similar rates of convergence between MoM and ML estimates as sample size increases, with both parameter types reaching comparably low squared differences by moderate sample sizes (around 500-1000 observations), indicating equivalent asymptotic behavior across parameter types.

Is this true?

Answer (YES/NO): NO